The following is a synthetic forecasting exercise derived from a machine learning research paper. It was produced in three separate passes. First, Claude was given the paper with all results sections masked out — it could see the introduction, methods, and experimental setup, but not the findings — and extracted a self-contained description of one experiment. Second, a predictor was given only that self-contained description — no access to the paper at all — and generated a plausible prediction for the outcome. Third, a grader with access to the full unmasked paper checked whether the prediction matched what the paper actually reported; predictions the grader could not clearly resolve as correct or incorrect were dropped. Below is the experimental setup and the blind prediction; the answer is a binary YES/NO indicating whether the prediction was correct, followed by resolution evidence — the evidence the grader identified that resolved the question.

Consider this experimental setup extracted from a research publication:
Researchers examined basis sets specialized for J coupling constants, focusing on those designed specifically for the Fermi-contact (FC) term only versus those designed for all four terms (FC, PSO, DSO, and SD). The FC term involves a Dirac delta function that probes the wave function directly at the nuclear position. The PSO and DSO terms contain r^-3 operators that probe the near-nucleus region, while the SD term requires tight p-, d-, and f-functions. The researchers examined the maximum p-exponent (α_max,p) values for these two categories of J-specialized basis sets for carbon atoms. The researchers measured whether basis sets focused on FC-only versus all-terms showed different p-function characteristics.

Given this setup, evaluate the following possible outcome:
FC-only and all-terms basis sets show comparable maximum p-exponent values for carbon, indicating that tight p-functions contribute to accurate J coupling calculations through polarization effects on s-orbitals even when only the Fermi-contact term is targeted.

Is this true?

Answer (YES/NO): NO